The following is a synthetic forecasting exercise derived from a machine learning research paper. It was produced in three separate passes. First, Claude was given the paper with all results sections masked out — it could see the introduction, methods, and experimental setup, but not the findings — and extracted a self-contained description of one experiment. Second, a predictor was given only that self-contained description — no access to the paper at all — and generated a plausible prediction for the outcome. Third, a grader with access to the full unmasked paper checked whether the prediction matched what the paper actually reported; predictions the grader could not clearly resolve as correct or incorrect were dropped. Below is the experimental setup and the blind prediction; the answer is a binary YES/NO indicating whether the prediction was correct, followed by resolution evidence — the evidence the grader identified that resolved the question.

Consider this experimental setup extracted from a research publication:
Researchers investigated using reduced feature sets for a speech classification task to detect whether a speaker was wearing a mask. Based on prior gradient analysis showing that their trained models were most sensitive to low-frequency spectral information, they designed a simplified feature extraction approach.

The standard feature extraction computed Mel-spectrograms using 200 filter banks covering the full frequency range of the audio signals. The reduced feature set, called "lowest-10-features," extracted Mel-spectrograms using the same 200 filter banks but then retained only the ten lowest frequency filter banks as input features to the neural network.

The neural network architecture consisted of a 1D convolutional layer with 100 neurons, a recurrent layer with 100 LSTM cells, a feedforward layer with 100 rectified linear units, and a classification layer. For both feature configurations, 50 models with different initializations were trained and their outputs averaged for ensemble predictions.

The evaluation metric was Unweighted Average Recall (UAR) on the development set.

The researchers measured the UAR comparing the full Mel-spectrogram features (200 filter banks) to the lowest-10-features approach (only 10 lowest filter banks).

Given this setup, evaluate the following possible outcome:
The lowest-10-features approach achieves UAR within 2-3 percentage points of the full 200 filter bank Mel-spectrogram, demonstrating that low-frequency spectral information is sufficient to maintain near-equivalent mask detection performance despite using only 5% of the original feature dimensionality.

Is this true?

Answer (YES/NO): NO